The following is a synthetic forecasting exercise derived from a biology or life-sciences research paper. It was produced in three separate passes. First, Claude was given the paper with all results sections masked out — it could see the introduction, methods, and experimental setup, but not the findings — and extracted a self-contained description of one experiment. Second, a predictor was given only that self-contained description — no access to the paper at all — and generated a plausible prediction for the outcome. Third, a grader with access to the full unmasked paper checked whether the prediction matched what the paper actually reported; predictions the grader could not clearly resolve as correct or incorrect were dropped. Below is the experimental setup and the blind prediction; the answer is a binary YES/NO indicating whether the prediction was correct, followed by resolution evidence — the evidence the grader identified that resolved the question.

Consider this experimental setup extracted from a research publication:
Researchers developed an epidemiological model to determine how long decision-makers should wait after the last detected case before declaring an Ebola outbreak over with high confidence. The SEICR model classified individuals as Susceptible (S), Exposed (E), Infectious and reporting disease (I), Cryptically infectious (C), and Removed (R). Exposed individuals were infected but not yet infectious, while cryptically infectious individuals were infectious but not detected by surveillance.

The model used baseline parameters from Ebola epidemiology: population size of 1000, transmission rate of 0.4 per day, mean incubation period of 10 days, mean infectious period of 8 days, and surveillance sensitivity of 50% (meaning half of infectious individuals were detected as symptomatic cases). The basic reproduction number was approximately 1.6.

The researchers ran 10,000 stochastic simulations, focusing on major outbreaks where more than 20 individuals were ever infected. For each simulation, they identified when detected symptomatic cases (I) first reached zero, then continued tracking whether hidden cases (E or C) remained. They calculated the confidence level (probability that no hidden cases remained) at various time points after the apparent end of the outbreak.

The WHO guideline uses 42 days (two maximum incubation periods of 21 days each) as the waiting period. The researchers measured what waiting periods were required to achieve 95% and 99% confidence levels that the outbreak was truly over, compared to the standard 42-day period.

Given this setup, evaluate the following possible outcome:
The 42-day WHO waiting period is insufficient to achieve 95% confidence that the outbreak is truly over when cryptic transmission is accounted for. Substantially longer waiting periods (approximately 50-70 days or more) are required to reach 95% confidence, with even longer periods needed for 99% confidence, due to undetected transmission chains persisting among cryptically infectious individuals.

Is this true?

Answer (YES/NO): YES